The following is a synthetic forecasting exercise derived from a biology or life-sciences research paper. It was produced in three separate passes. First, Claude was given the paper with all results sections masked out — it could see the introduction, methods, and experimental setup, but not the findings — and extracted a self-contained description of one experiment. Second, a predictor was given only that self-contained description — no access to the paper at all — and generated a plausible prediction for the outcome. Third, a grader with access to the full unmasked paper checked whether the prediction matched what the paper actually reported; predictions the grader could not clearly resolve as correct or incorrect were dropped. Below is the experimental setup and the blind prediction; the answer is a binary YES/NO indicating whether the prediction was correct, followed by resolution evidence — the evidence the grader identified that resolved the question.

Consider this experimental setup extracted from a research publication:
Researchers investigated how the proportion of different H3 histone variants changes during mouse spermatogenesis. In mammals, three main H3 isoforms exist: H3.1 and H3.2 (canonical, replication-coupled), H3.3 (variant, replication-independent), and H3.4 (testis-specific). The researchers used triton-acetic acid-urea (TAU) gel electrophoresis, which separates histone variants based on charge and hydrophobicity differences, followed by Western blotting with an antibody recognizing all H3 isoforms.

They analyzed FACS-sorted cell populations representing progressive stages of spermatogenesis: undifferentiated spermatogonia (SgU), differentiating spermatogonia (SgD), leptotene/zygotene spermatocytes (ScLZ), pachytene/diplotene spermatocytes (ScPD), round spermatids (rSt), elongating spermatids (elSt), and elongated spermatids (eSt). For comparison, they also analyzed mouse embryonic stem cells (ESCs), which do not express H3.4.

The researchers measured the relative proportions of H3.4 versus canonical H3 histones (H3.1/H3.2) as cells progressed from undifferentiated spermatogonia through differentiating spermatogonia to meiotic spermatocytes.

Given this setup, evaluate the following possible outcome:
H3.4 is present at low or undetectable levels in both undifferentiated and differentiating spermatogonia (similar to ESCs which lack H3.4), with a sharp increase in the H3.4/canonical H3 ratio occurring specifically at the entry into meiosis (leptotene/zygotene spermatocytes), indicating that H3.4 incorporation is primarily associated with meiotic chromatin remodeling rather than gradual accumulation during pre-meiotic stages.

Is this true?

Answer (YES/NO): NO